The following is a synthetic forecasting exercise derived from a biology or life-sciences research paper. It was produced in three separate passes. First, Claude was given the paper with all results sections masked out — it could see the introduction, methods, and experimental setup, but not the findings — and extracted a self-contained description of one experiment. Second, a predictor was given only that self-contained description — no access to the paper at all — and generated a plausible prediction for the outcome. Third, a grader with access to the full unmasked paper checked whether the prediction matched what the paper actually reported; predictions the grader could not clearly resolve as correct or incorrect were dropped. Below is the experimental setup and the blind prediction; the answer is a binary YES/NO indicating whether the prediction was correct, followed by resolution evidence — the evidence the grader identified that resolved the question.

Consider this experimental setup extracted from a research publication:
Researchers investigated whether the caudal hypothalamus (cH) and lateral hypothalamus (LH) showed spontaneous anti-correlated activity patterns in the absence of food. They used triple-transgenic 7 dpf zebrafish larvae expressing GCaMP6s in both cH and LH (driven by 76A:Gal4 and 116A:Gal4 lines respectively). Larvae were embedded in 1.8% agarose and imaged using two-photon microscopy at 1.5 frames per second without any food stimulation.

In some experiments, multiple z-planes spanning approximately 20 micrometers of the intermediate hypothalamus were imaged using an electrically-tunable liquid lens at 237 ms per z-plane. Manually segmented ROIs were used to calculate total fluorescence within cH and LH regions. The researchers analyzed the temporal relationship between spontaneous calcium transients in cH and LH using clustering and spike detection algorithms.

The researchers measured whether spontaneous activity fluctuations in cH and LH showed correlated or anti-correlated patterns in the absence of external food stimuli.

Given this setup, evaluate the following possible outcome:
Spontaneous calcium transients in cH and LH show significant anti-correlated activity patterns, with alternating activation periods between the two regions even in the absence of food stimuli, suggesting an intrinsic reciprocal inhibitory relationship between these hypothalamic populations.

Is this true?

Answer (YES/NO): YES